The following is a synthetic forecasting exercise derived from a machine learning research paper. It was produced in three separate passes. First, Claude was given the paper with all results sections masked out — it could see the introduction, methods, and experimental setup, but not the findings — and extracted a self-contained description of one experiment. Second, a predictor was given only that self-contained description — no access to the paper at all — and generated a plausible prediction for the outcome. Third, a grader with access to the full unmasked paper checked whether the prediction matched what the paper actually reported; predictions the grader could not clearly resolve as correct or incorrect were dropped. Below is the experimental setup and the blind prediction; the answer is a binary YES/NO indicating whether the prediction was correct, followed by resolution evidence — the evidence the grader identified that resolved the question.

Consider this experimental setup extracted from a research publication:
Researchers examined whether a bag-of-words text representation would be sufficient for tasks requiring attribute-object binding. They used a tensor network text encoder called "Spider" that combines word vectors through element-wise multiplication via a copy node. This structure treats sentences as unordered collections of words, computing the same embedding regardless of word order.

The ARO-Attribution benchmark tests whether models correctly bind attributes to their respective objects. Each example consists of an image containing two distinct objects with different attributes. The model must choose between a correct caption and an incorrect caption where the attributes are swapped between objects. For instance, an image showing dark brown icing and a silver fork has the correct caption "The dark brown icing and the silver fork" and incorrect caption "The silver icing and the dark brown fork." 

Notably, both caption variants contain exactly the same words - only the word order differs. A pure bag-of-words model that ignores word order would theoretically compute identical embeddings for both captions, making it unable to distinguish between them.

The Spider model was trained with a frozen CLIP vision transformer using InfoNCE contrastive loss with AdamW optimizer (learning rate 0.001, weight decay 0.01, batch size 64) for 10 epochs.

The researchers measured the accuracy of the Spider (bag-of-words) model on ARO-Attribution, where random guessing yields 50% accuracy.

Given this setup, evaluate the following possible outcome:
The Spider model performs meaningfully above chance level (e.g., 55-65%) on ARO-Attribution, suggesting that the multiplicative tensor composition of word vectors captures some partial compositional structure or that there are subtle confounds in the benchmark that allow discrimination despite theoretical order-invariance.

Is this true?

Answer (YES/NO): NO